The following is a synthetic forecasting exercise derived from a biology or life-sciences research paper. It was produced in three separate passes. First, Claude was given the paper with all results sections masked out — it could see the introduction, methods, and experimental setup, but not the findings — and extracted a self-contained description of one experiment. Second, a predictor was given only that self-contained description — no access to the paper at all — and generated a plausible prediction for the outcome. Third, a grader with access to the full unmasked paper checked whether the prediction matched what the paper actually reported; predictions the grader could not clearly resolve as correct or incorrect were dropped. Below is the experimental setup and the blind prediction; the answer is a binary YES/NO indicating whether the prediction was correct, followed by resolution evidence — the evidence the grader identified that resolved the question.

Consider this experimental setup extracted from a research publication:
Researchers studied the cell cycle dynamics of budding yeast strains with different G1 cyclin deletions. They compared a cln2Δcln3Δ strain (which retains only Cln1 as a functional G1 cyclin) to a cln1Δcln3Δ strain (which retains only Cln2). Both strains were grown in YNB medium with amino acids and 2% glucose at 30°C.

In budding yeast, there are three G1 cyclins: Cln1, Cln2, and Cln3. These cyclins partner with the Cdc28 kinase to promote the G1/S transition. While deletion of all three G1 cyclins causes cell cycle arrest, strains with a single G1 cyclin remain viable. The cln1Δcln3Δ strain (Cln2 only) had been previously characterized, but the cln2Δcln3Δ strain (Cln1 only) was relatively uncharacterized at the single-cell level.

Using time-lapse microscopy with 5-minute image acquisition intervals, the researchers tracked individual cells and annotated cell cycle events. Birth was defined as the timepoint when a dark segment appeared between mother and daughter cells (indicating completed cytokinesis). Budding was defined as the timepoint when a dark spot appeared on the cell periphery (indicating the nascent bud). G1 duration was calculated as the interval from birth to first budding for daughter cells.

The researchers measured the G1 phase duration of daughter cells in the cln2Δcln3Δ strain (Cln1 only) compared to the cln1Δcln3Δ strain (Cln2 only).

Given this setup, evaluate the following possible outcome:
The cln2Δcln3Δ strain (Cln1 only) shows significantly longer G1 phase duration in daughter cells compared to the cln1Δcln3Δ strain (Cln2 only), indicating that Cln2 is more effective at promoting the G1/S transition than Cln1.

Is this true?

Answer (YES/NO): YES